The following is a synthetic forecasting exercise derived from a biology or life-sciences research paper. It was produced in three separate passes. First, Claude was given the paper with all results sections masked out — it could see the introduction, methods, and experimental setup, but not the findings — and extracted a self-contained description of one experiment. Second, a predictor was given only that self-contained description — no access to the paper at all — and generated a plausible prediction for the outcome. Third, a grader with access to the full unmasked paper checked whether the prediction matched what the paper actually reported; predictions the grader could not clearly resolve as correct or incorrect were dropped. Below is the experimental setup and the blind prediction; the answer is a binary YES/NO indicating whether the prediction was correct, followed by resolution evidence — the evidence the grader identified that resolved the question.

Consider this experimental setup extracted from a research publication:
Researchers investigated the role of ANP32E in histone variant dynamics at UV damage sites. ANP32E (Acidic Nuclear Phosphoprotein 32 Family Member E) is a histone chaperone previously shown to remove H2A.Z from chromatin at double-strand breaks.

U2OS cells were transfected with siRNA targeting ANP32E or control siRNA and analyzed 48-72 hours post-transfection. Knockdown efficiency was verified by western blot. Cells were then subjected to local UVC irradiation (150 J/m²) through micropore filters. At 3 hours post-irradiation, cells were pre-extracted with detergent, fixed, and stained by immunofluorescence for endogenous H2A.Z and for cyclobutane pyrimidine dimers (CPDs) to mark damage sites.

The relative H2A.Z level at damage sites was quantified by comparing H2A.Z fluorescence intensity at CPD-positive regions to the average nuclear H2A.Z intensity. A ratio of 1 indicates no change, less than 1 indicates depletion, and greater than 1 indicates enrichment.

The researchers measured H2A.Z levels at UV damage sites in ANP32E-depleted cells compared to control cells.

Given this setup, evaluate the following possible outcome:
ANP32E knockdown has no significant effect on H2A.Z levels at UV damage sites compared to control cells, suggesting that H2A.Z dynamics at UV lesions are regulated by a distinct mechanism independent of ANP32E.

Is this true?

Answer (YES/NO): NO